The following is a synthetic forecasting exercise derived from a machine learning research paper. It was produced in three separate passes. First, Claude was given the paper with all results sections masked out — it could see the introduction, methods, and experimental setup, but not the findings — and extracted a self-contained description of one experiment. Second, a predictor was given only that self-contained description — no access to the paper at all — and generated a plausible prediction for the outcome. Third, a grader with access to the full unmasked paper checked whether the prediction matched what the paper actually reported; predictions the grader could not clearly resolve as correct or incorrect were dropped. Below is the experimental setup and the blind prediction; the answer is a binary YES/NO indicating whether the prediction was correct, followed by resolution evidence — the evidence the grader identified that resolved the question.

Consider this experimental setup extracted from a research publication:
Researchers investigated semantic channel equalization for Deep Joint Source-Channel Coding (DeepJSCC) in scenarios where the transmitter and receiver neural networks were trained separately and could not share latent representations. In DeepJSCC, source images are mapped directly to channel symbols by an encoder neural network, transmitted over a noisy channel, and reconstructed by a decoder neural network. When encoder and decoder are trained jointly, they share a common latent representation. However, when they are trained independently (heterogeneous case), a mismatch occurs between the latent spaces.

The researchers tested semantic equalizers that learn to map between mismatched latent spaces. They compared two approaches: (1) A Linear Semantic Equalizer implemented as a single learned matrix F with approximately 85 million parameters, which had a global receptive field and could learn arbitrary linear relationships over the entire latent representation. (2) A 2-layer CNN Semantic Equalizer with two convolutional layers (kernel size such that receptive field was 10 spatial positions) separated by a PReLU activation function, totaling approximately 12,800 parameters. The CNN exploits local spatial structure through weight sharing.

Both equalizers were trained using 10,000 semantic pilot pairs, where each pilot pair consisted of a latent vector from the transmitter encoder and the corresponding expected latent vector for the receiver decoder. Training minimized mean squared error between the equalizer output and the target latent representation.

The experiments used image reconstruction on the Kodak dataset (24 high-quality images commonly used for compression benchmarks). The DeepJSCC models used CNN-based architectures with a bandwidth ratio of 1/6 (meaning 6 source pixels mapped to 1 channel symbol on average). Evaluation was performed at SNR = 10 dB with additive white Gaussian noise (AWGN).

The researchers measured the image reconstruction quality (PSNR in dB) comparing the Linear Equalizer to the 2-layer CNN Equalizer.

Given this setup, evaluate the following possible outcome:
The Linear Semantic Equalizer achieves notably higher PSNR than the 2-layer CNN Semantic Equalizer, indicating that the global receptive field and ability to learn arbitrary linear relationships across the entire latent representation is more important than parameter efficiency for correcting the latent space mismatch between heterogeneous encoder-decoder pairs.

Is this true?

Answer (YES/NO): NO